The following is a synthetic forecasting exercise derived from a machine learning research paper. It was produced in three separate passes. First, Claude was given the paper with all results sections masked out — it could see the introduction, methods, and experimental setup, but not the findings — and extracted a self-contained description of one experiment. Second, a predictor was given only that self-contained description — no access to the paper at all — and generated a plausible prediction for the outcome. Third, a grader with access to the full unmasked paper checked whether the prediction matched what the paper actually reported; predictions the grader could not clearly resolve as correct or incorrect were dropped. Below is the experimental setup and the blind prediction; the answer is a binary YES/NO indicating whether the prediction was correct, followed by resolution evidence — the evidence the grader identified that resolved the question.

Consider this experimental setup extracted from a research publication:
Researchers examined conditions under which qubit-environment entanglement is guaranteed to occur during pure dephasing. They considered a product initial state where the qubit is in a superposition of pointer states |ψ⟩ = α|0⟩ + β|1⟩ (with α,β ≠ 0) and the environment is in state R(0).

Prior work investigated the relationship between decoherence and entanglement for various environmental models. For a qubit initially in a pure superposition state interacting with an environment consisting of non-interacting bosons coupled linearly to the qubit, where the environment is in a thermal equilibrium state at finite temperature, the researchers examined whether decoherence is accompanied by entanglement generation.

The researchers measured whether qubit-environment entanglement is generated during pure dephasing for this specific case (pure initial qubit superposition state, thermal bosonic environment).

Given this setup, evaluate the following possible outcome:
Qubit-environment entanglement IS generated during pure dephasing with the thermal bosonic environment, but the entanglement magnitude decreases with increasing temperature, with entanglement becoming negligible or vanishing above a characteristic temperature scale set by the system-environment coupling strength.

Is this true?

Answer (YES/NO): NO